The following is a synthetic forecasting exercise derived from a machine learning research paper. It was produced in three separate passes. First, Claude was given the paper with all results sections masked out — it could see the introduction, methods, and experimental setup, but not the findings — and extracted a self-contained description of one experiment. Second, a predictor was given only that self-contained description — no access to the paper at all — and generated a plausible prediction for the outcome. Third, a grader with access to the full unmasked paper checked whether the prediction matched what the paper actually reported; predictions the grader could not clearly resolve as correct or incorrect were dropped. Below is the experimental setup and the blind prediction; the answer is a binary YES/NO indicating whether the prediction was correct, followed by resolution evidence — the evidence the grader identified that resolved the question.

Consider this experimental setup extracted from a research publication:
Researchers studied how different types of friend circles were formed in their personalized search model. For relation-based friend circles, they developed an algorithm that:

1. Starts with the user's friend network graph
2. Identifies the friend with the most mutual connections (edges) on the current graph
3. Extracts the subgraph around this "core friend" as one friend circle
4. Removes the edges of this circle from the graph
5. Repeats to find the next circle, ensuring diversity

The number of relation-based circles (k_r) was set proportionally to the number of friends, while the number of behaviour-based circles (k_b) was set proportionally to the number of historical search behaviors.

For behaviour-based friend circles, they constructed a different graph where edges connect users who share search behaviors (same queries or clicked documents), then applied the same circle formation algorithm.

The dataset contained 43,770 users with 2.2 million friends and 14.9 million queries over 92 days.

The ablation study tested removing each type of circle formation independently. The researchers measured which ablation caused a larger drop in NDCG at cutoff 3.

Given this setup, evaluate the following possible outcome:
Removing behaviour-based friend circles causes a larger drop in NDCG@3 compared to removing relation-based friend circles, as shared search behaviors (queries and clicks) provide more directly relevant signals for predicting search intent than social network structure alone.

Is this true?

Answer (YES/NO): NO